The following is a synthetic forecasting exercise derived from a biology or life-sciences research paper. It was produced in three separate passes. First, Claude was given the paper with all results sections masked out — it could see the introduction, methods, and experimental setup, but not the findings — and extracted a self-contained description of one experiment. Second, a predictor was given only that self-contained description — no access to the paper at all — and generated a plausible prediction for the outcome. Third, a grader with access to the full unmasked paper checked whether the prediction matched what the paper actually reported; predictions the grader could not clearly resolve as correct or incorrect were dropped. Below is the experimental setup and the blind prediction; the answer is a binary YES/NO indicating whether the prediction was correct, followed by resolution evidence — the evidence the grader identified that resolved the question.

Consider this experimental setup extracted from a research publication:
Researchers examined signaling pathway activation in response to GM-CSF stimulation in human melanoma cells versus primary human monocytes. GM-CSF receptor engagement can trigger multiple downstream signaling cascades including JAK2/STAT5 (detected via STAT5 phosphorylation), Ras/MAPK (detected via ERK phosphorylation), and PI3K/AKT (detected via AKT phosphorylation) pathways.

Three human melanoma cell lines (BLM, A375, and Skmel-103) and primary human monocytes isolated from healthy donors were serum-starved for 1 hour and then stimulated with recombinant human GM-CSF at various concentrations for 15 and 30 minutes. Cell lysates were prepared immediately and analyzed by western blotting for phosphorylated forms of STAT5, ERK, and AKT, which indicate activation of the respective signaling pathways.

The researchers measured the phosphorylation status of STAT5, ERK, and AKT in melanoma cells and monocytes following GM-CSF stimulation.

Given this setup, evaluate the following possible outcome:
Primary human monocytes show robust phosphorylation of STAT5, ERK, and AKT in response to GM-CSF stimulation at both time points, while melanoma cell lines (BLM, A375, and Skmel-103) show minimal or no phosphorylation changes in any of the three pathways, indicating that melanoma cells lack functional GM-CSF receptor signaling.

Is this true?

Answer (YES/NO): NO